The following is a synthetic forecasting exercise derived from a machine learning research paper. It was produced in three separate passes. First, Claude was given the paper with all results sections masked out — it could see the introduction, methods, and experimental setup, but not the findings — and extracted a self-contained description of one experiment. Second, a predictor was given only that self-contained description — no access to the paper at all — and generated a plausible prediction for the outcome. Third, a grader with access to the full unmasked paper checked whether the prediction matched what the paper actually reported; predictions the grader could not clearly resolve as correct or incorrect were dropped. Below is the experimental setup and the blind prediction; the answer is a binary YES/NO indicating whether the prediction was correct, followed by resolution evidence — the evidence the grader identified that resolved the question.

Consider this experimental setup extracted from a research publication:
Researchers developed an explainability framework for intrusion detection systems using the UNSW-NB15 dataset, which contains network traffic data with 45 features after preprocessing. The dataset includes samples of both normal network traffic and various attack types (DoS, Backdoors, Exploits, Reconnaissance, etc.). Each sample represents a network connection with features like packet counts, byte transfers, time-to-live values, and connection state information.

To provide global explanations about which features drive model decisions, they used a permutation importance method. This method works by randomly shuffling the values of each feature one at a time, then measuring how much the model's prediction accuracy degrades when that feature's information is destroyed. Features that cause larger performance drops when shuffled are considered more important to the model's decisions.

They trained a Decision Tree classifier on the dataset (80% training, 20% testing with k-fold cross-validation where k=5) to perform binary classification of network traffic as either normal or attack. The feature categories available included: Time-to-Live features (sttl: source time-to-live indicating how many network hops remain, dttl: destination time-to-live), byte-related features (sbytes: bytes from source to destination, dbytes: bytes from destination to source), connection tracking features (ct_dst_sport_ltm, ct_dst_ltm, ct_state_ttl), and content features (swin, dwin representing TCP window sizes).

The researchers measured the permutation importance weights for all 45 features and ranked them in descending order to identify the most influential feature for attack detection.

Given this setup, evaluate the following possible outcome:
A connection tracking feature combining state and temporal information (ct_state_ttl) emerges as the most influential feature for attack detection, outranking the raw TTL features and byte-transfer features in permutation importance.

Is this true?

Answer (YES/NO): NO